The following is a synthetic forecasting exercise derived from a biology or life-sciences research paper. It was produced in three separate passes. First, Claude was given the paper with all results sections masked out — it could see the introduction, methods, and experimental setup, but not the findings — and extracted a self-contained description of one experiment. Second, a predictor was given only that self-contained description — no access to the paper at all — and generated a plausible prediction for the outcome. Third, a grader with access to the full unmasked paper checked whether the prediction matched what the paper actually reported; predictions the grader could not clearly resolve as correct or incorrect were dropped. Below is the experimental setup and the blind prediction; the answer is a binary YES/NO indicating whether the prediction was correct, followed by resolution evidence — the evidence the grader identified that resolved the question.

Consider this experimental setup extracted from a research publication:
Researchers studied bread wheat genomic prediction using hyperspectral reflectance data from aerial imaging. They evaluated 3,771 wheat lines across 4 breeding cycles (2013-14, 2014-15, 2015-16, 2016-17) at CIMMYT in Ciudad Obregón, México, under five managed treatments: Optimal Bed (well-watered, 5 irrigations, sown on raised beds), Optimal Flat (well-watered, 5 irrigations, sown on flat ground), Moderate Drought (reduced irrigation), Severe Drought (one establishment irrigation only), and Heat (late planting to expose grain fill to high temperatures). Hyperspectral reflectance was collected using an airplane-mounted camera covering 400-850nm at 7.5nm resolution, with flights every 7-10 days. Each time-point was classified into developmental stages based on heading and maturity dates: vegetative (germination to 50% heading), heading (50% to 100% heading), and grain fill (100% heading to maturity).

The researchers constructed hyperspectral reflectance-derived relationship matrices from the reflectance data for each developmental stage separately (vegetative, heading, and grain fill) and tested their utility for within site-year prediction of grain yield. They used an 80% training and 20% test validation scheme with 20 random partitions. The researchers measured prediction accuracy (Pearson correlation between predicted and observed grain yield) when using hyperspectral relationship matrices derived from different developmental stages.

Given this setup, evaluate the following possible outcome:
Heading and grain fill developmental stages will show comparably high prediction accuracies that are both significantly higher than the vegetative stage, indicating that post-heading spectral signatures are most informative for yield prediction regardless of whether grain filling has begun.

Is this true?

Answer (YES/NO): YES